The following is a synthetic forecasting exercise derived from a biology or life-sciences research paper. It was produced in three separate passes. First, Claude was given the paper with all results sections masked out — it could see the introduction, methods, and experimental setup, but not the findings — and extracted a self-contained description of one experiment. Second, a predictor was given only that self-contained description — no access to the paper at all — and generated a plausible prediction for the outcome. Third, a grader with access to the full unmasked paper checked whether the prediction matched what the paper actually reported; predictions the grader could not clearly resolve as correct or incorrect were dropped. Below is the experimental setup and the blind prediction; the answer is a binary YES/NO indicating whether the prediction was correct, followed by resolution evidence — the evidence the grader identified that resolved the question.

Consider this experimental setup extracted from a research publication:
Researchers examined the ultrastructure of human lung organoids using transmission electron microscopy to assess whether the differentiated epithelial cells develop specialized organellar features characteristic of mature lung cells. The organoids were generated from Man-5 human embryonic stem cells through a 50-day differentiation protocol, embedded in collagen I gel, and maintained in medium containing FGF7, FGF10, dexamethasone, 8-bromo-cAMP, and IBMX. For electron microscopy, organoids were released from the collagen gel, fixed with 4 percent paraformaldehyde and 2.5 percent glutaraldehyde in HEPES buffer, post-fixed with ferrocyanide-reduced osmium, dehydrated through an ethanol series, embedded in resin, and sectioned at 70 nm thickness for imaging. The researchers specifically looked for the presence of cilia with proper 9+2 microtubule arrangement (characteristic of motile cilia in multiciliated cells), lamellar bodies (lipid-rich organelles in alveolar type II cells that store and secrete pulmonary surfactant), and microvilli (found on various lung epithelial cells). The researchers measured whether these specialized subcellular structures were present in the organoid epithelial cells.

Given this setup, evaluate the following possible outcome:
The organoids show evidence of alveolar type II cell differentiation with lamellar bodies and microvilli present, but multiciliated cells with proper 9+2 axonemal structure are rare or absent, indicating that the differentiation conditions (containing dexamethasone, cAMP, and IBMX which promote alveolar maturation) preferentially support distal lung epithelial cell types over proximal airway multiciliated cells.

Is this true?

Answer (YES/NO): NO